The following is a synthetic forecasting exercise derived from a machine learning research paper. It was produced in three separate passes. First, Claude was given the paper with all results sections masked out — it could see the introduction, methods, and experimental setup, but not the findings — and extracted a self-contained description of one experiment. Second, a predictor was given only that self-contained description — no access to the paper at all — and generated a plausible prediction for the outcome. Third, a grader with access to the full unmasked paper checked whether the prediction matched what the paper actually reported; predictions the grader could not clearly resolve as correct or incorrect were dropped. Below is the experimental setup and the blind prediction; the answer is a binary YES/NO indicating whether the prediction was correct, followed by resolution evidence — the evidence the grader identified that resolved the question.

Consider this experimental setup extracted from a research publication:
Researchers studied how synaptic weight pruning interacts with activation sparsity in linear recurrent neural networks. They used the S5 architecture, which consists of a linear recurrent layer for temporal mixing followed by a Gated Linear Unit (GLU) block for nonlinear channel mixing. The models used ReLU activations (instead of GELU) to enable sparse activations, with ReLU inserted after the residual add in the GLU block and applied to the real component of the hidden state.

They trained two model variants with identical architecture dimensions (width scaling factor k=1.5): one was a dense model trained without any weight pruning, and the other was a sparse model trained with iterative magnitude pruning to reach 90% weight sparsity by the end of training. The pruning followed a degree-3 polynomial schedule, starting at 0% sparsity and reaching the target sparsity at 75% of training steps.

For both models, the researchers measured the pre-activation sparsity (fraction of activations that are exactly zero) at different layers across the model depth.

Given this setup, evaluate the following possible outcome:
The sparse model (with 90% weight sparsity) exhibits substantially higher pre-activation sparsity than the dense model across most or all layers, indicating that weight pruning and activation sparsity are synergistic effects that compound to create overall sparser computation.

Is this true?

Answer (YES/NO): NO